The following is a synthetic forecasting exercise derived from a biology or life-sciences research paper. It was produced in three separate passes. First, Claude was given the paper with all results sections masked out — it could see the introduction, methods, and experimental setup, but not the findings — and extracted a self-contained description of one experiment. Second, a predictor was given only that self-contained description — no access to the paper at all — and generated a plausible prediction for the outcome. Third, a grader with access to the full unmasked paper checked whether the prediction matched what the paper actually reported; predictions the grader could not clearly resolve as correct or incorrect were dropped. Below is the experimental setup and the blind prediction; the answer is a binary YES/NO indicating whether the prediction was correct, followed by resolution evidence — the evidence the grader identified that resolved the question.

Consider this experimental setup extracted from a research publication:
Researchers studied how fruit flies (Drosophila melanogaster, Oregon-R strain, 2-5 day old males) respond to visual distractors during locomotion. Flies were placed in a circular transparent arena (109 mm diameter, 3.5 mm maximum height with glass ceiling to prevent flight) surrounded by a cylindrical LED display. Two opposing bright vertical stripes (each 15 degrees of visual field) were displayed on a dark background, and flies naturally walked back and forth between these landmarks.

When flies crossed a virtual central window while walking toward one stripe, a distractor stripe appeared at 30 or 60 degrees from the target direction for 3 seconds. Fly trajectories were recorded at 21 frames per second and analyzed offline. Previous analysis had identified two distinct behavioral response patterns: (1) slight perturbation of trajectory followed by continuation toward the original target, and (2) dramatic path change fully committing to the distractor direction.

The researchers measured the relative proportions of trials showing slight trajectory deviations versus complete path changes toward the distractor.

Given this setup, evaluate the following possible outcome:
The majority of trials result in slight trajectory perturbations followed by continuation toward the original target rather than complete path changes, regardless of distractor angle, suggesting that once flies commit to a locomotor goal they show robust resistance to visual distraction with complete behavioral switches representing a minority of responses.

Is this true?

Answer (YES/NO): NO